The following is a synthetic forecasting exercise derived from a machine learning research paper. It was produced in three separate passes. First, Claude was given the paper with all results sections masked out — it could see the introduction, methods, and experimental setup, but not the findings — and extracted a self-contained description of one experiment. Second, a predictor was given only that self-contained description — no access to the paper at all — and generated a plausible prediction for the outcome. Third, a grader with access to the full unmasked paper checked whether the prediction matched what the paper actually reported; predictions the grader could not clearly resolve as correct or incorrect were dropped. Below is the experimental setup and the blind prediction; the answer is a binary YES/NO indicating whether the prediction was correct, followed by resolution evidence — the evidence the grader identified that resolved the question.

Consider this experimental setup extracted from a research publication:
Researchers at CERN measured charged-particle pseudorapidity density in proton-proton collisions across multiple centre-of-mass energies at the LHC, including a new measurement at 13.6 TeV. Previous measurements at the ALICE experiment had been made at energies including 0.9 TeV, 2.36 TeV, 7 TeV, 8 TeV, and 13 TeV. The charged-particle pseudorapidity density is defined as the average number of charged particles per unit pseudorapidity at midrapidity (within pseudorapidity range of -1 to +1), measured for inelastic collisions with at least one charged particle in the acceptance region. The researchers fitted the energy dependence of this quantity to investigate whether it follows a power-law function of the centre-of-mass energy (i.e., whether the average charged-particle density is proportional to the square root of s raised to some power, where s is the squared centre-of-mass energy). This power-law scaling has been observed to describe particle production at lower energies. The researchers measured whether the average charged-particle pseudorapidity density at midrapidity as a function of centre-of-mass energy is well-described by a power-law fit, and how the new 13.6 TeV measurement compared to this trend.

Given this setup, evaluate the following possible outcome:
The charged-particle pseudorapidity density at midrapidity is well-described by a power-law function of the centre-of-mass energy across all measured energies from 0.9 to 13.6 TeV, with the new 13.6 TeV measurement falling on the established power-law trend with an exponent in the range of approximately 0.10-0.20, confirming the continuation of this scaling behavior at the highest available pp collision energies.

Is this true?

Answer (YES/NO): YES